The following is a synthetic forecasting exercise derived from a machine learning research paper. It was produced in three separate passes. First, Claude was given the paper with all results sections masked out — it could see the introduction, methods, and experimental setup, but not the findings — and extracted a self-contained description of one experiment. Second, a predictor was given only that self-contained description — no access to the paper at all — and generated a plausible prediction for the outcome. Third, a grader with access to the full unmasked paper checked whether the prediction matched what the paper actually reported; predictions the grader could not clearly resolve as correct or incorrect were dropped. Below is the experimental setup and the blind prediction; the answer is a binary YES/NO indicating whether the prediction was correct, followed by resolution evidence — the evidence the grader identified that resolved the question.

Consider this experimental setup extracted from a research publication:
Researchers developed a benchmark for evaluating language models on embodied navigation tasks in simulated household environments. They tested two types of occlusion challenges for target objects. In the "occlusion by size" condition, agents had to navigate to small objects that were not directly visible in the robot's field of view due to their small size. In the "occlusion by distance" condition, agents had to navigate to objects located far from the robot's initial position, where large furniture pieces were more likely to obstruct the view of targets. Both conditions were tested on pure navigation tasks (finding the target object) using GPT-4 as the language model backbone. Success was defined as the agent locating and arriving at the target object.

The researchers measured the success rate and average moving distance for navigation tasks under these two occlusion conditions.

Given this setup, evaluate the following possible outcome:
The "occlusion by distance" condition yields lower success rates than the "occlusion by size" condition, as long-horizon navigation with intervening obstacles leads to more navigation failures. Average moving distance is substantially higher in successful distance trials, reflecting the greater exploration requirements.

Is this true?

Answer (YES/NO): NO